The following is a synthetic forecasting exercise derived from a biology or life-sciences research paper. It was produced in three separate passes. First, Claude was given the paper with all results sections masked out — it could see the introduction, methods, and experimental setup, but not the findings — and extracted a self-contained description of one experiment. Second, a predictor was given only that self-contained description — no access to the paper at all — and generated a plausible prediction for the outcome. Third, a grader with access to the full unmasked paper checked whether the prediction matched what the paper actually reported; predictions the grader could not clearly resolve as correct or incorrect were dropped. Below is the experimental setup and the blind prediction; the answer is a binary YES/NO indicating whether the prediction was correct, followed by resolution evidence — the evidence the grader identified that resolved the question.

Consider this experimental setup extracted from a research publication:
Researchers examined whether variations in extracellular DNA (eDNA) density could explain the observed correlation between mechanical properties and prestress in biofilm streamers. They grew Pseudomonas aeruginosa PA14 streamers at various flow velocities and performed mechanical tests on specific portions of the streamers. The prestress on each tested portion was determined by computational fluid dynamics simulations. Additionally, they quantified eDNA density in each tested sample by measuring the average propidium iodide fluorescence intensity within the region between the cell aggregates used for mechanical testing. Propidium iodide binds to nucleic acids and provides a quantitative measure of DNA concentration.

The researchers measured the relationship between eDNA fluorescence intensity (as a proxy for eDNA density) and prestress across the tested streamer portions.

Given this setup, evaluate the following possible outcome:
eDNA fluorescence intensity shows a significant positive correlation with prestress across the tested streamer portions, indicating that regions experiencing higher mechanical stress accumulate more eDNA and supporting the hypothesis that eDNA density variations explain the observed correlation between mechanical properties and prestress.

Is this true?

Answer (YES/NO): NO